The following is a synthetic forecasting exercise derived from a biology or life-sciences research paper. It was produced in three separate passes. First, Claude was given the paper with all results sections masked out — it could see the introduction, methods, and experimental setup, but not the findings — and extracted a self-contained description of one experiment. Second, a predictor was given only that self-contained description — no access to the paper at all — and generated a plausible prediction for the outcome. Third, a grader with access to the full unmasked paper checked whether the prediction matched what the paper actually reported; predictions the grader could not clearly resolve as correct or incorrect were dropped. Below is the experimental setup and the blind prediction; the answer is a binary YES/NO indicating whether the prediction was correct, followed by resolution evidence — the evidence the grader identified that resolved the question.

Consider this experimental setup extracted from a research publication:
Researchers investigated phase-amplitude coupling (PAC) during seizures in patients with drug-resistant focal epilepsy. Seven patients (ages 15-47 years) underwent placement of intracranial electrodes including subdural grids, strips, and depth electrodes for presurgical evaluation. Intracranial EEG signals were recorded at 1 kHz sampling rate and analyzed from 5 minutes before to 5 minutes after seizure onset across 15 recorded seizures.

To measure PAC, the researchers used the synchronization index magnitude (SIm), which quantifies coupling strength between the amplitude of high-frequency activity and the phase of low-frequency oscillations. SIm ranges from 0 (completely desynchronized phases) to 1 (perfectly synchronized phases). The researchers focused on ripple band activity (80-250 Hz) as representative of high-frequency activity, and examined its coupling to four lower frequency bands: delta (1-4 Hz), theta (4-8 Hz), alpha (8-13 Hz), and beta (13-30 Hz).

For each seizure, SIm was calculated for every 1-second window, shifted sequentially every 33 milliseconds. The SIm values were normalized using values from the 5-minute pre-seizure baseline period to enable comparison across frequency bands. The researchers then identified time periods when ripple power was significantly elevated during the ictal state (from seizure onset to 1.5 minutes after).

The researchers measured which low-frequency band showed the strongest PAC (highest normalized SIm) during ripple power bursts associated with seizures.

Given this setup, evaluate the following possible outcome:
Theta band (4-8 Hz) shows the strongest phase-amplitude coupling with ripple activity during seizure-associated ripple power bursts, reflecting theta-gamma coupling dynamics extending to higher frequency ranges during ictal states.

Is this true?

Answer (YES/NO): YES